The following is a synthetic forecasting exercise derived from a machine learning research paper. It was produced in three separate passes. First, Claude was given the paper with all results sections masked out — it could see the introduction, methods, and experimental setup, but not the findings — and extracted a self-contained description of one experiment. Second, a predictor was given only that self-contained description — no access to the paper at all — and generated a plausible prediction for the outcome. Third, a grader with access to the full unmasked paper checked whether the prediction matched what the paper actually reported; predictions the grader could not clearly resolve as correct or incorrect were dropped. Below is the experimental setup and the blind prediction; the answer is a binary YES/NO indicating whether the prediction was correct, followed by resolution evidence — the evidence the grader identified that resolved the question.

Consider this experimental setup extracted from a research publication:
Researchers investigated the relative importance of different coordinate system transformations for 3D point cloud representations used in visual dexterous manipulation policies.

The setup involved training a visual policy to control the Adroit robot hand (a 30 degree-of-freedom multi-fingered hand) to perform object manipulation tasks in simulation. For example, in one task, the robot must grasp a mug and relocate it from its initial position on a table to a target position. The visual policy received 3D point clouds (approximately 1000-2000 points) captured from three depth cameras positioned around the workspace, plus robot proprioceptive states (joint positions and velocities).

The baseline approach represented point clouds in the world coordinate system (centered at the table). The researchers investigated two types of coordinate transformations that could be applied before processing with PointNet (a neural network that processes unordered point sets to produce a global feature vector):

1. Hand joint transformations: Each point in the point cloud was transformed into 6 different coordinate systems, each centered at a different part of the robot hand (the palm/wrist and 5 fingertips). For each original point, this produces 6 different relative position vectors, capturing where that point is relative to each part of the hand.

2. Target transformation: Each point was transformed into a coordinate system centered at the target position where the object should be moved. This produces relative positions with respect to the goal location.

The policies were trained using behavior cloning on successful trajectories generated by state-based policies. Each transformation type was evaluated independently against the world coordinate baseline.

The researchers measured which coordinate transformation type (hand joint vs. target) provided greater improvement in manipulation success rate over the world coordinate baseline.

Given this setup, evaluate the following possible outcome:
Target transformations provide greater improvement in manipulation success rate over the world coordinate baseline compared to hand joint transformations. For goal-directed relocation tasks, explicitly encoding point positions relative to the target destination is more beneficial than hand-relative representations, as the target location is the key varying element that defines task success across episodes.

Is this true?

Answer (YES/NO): YES